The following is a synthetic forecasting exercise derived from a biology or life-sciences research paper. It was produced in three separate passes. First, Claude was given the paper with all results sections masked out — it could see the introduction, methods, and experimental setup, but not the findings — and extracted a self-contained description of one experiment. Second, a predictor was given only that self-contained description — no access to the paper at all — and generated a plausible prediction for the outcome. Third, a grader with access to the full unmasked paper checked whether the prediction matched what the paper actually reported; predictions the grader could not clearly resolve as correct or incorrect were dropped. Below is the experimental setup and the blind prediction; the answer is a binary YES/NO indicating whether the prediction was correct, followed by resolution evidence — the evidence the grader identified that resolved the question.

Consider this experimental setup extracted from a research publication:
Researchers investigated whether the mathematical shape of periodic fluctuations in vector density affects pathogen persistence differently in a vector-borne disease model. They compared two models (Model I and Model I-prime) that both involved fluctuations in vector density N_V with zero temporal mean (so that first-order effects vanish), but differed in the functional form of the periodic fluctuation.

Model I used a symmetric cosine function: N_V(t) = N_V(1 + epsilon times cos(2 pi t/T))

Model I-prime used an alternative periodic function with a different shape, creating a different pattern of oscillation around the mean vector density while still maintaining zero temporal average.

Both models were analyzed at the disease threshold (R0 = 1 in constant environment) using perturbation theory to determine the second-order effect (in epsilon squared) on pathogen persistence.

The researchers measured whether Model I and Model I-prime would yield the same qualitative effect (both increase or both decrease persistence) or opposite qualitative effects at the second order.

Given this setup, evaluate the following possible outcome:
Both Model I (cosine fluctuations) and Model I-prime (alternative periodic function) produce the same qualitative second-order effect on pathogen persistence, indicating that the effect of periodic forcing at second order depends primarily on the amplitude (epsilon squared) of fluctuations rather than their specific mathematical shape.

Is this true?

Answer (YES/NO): NO